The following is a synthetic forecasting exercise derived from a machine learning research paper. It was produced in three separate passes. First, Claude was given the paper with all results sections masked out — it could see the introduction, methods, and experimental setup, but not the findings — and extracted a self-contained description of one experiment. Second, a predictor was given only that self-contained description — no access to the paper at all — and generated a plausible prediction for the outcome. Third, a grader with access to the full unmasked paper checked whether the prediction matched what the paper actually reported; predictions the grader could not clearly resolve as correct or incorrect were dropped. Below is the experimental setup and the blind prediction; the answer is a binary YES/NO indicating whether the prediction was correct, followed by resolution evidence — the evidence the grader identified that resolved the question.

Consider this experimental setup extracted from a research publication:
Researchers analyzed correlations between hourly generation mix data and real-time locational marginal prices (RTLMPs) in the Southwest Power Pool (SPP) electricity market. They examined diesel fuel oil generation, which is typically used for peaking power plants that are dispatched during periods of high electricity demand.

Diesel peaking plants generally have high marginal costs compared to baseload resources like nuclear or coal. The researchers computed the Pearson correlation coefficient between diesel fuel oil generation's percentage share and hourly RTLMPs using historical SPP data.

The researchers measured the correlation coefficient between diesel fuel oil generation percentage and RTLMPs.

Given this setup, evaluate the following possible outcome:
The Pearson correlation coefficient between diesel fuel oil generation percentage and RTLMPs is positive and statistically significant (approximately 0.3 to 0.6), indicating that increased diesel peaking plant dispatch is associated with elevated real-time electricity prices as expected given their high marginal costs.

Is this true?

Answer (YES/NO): NO